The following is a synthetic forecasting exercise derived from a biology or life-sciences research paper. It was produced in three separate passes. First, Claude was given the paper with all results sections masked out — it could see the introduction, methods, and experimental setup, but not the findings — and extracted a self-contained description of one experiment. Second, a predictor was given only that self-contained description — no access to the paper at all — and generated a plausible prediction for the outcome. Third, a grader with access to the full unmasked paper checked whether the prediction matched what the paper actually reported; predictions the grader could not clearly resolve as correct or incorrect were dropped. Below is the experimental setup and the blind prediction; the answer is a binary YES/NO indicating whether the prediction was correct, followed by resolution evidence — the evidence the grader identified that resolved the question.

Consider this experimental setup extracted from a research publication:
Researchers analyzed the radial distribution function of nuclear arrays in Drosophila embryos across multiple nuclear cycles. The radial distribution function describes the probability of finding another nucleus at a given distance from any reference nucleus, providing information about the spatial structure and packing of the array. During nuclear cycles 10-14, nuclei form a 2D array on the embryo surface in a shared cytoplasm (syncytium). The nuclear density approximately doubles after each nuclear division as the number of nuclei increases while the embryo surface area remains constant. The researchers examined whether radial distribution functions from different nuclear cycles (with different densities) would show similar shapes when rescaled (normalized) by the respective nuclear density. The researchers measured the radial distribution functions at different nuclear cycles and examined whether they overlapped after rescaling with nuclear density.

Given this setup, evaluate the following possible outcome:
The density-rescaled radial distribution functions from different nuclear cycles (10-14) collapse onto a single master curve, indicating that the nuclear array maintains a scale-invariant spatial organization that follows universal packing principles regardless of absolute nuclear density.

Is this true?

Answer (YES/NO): YES